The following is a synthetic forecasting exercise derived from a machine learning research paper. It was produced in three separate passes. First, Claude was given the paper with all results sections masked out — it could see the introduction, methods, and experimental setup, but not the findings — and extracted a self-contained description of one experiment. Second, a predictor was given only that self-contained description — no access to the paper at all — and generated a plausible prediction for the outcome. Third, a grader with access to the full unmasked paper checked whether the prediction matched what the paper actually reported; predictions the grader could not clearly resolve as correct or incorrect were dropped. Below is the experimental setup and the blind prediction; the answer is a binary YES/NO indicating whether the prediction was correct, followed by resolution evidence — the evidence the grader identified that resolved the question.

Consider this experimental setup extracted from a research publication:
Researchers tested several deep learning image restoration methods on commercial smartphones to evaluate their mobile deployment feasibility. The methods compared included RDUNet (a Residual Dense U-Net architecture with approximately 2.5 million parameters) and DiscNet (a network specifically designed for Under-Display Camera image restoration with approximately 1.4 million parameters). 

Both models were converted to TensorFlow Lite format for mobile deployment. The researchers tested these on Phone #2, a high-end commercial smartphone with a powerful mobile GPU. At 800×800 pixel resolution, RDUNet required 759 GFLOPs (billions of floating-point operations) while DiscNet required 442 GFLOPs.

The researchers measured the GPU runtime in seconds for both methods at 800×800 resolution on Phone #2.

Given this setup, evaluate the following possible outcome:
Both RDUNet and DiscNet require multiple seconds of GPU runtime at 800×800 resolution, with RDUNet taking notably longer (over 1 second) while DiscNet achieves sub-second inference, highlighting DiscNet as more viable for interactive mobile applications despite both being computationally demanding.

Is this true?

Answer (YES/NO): NO